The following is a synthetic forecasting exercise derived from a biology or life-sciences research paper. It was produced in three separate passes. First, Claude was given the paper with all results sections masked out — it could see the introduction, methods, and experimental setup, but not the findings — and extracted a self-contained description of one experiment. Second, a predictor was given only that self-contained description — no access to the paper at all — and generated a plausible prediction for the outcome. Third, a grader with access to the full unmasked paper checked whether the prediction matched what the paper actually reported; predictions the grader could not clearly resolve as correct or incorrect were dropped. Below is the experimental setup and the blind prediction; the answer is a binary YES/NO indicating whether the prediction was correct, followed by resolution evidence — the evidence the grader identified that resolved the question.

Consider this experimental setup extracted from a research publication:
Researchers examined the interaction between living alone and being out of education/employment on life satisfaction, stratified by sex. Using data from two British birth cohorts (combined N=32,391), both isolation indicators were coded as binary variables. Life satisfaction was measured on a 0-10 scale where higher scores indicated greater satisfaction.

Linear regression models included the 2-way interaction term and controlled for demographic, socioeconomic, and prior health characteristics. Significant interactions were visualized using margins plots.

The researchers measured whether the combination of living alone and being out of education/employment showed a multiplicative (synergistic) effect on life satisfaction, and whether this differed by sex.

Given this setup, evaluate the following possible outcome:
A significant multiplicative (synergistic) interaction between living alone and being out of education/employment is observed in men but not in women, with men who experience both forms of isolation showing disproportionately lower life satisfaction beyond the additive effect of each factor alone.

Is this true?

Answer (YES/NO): NO